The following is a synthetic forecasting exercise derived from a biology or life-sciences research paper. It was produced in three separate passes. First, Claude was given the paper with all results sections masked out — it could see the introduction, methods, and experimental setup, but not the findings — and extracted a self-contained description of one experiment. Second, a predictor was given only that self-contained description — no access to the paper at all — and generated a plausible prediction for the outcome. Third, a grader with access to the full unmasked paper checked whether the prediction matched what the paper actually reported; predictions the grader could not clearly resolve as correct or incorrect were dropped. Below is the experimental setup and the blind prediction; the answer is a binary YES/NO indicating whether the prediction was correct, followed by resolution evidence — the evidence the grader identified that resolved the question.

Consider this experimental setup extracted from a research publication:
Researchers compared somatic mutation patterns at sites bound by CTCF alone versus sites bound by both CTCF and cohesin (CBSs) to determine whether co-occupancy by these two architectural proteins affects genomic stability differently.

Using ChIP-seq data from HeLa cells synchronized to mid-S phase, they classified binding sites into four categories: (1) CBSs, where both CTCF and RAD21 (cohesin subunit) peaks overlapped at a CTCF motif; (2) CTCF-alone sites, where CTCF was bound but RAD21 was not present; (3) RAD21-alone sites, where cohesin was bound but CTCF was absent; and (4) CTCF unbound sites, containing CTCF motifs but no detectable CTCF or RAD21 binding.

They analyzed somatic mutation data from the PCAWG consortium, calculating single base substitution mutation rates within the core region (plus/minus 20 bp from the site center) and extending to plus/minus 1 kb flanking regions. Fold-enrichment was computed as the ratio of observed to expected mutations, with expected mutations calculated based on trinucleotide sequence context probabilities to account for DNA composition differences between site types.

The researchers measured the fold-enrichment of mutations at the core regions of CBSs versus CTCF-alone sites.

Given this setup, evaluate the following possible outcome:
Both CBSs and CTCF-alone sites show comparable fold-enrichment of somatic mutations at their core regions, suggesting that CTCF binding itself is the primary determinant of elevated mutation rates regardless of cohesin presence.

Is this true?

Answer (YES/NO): NO